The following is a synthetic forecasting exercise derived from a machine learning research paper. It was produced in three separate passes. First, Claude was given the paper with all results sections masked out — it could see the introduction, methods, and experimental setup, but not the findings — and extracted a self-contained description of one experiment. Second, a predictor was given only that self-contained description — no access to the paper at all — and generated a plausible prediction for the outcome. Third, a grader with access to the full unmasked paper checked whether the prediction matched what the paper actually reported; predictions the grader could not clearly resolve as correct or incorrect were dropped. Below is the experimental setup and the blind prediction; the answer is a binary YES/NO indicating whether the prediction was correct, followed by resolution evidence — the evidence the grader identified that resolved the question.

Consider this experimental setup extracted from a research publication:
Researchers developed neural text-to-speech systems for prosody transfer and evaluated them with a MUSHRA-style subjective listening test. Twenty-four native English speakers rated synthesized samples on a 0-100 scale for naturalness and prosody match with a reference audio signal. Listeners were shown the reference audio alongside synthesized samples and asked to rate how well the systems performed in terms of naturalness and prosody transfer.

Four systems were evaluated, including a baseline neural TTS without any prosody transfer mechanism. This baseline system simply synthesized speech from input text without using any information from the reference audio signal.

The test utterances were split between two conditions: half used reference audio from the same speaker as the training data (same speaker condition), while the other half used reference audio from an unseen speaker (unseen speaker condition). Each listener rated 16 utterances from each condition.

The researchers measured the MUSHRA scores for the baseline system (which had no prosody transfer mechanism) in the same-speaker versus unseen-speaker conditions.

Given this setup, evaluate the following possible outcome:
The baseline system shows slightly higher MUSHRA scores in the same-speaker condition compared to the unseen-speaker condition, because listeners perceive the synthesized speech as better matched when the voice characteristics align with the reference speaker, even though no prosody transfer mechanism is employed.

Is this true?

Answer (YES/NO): NO